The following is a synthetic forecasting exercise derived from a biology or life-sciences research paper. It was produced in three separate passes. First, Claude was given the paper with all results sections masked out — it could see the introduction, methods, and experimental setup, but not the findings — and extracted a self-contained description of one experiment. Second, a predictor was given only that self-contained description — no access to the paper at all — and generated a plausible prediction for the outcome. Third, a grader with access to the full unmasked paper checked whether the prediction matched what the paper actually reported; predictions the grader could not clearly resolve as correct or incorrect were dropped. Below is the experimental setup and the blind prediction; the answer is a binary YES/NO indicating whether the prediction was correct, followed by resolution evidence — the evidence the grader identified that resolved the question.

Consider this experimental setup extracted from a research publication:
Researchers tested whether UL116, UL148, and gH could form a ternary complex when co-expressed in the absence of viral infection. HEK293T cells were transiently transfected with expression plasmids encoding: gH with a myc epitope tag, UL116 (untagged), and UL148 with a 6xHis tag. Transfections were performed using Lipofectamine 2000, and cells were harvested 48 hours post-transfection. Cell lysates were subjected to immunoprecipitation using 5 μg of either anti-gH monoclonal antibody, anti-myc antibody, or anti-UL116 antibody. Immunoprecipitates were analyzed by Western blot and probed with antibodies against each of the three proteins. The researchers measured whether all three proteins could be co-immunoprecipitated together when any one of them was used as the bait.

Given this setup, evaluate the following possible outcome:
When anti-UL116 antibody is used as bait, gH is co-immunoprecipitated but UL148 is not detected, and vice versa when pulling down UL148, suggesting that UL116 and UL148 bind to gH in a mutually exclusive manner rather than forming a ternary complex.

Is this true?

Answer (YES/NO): NO